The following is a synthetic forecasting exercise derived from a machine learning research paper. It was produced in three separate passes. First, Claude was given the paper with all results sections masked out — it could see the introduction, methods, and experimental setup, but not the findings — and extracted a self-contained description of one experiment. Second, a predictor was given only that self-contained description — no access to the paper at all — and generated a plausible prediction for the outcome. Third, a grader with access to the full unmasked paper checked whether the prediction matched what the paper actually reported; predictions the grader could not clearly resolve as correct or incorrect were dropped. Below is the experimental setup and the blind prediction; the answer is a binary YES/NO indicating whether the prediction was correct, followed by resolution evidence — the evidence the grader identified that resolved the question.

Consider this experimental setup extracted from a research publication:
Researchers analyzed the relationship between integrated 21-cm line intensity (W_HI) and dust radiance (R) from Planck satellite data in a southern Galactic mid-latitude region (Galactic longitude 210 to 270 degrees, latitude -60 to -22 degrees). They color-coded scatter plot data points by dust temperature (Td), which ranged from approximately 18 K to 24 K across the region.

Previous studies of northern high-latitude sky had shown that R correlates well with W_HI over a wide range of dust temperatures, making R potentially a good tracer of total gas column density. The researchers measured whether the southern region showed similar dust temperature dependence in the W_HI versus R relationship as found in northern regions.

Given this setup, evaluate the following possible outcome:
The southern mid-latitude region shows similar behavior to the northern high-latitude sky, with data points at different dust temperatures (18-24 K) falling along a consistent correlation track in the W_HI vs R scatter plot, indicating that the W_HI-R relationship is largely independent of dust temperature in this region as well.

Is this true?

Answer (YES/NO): YES